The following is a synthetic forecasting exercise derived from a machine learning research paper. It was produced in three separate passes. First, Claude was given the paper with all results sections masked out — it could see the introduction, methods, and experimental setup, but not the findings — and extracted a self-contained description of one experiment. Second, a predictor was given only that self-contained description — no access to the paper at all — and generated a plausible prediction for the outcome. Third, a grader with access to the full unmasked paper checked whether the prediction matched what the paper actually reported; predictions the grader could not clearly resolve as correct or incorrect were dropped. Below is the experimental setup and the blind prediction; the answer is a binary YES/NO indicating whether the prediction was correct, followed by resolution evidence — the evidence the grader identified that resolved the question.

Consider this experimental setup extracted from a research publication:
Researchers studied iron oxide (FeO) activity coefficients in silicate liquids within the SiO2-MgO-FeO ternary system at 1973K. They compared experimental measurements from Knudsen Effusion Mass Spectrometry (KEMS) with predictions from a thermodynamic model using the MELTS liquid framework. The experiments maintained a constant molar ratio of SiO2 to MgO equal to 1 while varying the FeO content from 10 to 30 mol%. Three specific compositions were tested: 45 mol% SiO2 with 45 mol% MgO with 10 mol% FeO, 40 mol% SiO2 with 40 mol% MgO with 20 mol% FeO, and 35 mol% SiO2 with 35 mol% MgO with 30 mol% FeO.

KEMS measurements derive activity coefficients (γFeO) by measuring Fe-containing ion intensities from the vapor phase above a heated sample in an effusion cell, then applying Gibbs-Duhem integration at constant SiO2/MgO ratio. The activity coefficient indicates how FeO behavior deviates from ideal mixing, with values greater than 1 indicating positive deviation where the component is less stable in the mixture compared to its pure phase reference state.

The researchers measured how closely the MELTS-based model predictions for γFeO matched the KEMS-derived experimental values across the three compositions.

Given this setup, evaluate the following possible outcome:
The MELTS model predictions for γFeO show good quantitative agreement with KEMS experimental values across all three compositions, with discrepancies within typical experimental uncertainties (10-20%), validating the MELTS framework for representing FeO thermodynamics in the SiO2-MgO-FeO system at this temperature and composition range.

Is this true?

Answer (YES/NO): NO